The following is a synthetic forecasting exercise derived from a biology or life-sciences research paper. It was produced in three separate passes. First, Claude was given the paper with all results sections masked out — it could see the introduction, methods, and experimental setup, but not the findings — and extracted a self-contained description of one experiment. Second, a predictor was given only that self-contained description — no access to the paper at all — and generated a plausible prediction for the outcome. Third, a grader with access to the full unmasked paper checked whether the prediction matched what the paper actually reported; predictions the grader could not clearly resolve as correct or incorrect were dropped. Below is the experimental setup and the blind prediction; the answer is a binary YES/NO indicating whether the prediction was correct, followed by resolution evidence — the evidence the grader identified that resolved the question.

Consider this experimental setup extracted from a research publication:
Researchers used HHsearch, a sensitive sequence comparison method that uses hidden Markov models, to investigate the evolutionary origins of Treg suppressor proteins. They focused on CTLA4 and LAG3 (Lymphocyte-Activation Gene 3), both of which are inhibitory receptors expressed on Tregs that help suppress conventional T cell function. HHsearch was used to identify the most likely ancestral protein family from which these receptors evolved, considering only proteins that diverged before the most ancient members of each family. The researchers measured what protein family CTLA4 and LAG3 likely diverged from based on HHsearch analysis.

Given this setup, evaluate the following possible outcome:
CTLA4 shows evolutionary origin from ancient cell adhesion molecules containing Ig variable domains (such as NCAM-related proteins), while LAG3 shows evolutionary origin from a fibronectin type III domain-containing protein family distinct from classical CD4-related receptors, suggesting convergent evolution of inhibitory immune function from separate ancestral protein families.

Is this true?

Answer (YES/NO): NO